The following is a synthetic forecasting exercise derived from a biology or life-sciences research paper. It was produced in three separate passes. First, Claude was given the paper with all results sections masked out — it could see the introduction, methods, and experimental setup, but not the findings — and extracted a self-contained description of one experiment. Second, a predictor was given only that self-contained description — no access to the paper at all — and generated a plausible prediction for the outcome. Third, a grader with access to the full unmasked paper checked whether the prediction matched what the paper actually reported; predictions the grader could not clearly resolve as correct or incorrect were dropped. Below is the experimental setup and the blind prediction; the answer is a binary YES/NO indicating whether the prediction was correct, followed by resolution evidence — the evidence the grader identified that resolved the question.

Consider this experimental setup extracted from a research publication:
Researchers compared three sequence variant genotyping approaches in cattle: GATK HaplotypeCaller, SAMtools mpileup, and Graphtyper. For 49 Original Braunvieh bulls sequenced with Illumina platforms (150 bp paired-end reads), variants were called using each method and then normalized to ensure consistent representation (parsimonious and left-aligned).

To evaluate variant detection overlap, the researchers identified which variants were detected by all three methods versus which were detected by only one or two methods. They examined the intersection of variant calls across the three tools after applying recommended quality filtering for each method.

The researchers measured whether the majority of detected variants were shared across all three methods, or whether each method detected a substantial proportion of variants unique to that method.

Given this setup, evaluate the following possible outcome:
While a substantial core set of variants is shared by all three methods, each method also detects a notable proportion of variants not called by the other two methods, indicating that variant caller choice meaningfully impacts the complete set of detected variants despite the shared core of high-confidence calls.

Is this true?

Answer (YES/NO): YES